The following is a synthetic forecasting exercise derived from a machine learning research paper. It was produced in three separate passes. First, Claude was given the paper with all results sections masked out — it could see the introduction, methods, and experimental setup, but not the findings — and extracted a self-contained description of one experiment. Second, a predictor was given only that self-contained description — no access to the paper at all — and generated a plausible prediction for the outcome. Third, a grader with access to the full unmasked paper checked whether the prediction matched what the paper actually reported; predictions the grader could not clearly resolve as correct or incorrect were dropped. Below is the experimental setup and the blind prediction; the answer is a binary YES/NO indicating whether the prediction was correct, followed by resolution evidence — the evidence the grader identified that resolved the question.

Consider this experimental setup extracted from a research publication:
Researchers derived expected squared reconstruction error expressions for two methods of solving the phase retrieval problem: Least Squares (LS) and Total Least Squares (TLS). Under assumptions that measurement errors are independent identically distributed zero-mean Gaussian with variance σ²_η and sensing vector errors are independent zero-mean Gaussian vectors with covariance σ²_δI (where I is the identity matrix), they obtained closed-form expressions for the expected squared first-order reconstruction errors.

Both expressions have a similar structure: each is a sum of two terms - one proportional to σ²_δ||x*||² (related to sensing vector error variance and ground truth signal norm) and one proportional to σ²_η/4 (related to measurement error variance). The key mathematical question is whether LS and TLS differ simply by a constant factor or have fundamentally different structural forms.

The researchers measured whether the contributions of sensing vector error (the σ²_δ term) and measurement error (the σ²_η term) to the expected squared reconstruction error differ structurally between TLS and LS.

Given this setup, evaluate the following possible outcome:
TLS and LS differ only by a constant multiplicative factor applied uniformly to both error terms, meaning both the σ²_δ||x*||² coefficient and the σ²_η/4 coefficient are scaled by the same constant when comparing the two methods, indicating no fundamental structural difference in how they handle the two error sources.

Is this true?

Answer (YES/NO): NO